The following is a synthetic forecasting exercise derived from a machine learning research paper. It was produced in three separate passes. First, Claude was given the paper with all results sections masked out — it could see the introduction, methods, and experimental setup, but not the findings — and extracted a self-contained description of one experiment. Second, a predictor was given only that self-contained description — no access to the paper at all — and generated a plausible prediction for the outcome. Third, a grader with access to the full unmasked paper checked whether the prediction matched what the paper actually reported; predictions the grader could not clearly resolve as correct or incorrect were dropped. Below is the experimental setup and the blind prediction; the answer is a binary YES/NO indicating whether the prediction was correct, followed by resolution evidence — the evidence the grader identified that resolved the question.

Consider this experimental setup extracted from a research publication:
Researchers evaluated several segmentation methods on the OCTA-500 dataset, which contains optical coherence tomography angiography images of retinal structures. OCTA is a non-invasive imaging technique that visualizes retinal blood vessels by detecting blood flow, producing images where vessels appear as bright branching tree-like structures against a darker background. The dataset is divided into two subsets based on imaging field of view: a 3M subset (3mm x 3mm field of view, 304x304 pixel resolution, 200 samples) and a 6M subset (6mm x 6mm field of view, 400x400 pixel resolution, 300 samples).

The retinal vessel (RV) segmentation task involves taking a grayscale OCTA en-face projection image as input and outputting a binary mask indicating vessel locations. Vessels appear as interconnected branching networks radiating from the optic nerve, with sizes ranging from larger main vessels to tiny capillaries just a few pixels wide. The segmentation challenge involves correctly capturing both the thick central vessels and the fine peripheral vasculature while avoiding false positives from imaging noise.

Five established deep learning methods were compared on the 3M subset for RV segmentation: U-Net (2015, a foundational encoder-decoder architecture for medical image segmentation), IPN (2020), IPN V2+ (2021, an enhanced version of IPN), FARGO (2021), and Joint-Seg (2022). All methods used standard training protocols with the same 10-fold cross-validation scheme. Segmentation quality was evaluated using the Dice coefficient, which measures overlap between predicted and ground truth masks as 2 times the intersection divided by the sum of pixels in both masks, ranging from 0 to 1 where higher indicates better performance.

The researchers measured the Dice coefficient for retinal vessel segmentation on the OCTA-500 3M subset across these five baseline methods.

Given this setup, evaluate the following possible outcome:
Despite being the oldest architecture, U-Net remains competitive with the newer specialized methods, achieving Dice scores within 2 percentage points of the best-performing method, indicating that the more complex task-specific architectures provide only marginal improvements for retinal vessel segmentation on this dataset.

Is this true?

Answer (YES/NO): NO